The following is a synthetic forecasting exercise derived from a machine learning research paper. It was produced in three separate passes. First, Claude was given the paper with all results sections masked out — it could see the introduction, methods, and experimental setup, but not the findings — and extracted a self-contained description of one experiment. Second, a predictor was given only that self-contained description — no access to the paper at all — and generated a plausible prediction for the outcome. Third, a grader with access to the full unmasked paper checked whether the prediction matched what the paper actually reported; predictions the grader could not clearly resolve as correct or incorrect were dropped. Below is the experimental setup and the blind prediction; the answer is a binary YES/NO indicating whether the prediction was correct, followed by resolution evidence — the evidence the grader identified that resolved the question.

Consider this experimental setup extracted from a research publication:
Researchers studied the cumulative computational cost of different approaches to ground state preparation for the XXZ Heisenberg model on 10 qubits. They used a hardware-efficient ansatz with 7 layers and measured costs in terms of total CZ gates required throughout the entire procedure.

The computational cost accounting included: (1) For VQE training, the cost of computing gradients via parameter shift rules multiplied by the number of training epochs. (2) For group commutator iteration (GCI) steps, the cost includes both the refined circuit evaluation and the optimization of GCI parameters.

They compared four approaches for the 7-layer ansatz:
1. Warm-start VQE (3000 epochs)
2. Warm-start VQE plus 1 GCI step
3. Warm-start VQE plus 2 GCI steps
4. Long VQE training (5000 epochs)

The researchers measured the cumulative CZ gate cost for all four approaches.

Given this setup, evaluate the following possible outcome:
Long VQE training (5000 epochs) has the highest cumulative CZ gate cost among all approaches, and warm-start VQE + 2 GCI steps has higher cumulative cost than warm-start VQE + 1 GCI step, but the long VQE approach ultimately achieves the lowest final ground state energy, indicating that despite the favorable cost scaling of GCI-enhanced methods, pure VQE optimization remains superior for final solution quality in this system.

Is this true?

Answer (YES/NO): NO